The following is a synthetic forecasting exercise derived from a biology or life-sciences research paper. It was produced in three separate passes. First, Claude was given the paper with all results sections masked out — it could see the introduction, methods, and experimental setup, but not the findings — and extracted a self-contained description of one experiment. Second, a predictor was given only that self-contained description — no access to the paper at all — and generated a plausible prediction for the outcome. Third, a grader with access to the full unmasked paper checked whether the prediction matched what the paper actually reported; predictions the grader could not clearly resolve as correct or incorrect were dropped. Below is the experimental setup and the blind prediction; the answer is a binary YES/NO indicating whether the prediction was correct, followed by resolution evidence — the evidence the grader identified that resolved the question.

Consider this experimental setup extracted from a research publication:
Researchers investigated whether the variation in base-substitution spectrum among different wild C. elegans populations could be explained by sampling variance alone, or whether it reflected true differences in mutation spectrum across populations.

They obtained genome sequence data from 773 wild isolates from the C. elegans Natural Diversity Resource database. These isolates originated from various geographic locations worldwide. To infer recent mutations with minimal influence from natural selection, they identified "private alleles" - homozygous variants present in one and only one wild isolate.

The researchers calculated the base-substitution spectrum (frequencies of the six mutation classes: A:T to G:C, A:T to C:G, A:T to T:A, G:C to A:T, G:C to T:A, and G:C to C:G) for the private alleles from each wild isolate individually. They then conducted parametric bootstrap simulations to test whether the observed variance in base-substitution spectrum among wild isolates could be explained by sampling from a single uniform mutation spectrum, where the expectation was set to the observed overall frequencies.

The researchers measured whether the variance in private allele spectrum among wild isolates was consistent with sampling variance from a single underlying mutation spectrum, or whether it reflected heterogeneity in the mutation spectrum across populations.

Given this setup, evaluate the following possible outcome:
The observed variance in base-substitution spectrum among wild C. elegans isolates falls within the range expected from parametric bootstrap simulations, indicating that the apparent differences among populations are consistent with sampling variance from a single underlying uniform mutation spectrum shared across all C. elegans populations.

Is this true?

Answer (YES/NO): NO